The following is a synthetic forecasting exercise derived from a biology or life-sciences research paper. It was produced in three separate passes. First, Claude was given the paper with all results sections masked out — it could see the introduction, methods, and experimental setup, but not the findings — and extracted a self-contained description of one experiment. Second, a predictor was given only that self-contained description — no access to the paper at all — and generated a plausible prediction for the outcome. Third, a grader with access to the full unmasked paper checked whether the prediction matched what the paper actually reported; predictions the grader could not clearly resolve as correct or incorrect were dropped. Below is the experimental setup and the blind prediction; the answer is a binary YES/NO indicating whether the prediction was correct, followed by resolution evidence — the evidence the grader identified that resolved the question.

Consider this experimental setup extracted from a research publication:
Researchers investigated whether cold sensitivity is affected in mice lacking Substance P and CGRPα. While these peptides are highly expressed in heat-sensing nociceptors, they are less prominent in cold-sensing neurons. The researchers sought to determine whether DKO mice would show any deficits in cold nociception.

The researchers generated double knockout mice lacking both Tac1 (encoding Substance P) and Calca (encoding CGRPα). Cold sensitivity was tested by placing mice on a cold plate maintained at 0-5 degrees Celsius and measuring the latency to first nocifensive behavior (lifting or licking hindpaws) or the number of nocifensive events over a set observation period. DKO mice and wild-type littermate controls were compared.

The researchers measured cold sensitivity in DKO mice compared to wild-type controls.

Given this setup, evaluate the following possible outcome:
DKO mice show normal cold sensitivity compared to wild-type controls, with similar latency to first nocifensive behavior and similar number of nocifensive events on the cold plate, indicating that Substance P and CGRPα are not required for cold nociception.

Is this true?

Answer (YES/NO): NO